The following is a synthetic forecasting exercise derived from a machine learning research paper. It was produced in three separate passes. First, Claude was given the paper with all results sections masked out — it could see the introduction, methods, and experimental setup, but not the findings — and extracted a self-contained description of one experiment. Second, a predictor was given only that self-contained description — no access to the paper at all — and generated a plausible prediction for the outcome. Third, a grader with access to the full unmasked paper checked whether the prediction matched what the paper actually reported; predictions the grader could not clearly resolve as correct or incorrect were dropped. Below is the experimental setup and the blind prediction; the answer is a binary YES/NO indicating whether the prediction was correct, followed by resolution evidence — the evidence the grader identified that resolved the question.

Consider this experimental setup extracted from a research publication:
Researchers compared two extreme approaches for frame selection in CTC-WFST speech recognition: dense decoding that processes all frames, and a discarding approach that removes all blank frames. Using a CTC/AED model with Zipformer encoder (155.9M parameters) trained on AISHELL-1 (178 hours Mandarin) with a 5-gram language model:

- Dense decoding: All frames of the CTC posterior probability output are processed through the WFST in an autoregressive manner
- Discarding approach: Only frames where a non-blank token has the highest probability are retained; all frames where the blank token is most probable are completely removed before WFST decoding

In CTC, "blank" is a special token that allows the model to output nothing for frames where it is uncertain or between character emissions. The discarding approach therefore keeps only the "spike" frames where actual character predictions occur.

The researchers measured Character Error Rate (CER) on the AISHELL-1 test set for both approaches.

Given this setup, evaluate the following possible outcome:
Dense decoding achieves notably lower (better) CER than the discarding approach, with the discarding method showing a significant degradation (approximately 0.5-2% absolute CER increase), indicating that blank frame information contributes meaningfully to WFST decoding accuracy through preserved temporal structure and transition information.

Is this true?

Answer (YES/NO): NO